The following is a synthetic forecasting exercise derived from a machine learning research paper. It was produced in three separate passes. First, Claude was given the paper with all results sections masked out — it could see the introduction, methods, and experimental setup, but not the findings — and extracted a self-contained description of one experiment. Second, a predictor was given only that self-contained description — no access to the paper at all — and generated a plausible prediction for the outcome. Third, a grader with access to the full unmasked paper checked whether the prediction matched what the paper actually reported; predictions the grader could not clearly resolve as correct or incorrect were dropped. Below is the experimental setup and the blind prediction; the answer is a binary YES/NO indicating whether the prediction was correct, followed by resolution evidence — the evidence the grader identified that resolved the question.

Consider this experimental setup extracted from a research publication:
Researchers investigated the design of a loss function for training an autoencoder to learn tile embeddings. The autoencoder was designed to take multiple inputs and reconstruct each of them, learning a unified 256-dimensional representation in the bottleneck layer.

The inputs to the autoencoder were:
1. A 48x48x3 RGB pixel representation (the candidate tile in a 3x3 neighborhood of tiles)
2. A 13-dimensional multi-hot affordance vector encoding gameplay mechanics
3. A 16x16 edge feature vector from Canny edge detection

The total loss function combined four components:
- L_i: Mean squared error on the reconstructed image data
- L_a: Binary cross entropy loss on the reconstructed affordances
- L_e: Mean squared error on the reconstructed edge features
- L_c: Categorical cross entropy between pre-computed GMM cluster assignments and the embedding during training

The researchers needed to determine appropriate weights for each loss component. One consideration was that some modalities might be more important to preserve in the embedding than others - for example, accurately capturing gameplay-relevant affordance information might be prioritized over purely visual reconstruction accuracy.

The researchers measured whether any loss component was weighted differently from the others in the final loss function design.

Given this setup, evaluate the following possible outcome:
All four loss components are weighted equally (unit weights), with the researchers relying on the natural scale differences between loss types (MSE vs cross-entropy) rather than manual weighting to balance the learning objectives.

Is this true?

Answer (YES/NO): NO